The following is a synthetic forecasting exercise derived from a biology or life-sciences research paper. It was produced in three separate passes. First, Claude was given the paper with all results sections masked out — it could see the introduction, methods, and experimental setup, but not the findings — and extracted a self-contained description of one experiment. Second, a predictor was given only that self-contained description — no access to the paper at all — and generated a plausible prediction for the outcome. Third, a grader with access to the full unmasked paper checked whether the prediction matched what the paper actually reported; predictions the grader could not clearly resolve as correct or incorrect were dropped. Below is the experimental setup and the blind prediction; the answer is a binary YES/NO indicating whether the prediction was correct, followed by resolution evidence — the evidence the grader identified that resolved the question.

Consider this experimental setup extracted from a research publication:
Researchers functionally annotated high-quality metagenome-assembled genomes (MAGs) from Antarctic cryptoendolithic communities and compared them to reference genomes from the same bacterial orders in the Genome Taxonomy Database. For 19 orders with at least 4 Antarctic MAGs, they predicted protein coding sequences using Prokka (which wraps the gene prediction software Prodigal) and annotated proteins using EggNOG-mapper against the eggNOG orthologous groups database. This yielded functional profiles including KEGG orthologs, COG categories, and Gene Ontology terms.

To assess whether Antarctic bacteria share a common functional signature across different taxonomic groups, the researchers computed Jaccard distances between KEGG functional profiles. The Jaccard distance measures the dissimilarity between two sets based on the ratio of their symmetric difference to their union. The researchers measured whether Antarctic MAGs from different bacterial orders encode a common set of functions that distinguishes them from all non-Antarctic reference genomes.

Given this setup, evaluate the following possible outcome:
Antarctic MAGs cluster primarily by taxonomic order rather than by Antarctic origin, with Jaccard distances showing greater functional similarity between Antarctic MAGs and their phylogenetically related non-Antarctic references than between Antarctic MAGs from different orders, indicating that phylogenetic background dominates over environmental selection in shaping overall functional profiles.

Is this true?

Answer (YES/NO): NO